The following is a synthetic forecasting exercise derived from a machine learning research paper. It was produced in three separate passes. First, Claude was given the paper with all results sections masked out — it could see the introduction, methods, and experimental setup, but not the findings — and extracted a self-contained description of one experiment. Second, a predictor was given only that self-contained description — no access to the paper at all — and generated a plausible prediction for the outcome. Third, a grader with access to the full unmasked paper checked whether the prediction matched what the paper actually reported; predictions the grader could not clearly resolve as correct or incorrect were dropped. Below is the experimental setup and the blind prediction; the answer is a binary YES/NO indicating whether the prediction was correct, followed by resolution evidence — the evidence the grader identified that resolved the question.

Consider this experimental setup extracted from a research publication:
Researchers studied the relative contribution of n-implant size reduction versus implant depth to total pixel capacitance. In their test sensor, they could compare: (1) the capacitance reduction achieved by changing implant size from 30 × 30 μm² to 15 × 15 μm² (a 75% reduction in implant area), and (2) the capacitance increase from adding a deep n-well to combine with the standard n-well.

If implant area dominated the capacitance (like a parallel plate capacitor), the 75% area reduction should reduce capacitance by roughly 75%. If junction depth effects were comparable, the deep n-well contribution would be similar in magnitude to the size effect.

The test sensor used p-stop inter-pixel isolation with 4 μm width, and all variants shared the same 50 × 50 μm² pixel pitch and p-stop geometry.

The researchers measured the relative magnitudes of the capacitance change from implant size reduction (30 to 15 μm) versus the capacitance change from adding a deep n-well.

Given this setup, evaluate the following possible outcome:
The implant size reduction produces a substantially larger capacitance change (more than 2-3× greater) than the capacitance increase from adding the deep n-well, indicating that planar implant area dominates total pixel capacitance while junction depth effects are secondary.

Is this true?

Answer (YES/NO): NO